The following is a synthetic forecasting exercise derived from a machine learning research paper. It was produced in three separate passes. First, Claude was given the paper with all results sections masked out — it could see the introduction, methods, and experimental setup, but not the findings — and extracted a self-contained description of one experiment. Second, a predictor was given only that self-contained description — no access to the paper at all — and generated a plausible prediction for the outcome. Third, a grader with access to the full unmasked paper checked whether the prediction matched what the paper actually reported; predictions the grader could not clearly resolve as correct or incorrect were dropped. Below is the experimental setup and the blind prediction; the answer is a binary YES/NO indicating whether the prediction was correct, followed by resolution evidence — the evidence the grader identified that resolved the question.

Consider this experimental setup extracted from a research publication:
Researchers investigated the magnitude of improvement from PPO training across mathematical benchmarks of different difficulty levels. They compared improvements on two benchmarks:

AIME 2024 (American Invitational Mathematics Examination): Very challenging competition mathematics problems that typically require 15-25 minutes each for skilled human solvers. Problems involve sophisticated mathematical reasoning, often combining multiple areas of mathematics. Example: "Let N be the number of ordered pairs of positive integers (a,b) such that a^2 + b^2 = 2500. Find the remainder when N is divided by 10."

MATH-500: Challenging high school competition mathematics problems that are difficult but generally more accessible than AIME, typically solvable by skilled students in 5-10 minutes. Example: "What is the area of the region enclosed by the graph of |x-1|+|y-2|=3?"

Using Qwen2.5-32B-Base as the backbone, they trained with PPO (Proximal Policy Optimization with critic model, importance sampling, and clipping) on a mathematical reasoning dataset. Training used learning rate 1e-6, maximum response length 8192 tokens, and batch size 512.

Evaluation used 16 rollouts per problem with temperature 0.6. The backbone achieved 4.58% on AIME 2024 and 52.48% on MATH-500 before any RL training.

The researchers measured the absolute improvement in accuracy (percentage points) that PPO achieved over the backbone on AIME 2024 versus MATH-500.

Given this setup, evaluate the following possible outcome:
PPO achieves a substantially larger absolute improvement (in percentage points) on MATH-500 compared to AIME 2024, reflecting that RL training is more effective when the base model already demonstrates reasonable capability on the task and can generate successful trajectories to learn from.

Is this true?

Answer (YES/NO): NO